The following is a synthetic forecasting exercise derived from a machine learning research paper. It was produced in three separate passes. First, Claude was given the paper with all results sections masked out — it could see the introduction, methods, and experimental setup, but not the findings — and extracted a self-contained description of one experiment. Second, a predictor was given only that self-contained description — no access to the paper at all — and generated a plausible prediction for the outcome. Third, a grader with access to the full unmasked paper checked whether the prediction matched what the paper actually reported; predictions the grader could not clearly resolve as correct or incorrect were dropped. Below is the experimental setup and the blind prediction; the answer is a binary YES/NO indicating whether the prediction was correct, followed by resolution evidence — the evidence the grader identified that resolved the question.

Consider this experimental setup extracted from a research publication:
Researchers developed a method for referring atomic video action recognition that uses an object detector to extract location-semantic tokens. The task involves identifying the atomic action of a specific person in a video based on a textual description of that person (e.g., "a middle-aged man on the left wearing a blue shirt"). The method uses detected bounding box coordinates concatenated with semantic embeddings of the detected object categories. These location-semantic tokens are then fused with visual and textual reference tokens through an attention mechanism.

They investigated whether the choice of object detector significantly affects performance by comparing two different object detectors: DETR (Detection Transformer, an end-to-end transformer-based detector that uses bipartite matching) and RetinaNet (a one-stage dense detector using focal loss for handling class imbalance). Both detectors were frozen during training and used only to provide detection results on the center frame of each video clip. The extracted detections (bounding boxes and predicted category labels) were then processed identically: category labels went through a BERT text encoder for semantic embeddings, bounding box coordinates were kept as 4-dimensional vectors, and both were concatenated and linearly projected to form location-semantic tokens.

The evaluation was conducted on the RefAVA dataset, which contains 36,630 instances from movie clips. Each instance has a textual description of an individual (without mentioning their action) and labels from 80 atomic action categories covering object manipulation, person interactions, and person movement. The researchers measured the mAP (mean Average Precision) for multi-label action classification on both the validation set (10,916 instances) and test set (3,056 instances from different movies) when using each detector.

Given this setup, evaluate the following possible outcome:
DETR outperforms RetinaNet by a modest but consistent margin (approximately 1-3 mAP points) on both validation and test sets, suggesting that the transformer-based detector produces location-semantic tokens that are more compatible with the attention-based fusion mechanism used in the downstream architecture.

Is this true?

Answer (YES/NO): NO